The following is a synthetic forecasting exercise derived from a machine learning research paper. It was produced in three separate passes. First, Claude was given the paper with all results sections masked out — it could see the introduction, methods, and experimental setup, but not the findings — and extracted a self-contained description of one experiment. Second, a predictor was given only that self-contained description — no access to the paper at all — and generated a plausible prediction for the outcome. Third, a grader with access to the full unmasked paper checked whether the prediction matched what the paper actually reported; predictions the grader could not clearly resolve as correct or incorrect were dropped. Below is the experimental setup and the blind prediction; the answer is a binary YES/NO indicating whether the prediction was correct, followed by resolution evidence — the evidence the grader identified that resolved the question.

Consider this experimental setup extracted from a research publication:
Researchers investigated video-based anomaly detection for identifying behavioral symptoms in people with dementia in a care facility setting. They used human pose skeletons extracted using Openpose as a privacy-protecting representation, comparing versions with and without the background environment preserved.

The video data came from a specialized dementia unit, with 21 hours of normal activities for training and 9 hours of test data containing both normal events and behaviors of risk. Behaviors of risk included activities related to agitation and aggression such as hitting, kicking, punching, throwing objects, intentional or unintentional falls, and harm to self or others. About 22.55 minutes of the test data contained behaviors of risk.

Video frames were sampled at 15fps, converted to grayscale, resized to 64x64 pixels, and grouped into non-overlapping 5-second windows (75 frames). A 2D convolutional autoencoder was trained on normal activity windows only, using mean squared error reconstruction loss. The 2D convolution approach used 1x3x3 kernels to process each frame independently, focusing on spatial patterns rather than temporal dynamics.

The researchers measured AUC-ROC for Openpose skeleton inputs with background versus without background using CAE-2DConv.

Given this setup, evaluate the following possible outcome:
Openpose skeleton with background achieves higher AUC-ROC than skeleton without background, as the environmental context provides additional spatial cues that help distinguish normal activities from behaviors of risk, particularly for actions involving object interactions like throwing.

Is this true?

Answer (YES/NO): YES